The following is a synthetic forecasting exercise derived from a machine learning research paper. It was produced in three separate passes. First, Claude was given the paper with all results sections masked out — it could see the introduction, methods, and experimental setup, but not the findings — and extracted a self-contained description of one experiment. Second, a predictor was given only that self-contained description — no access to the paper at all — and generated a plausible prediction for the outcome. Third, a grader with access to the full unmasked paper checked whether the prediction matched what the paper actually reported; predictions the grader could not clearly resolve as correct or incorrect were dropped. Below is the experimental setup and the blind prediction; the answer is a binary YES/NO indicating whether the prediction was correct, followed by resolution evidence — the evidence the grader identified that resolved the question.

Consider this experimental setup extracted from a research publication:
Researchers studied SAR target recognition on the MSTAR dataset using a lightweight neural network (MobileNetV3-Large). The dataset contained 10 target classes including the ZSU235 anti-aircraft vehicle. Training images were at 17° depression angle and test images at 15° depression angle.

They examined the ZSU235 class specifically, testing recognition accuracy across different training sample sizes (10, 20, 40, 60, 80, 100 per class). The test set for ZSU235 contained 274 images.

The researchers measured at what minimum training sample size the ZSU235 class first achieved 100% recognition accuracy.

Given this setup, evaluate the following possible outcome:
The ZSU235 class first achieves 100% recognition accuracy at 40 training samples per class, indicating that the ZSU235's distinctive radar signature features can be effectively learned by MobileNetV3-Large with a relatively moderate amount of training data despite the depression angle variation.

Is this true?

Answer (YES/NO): YES